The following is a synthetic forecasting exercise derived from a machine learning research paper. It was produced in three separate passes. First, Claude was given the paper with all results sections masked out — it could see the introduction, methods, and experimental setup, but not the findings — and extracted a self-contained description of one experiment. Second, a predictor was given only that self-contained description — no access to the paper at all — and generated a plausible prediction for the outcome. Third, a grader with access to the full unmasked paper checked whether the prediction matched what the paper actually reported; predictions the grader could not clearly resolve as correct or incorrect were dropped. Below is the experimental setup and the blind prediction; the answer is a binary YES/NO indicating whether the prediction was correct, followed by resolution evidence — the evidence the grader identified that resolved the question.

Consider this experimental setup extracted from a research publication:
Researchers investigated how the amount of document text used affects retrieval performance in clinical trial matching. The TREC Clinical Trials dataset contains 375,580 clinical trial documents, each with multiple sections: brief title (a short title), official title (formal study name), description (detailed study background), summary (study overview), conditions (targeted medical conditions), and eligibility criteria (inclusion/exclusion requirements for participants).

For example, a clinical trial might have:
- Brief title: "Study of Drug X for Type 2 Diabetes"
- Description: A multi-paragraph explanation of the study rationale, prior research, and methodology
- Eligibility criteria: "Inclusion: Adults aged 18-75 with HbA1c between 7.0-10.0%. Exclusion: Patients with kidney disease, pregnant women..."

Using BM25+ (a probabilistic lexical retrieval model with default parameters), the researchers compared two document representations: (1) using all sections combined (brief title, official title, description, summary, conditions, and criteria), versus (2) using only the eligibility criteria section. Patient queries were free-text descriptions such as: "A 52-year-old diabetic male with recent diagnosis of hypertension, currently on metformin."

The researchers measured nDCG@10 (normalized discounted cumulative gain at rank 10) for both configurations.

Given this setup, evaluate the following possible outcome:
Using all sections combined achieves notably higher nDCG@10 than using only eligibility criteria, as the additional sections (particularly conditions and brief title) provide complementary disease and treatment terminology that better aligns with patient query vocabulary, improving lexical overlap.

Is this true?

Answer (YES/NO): YES